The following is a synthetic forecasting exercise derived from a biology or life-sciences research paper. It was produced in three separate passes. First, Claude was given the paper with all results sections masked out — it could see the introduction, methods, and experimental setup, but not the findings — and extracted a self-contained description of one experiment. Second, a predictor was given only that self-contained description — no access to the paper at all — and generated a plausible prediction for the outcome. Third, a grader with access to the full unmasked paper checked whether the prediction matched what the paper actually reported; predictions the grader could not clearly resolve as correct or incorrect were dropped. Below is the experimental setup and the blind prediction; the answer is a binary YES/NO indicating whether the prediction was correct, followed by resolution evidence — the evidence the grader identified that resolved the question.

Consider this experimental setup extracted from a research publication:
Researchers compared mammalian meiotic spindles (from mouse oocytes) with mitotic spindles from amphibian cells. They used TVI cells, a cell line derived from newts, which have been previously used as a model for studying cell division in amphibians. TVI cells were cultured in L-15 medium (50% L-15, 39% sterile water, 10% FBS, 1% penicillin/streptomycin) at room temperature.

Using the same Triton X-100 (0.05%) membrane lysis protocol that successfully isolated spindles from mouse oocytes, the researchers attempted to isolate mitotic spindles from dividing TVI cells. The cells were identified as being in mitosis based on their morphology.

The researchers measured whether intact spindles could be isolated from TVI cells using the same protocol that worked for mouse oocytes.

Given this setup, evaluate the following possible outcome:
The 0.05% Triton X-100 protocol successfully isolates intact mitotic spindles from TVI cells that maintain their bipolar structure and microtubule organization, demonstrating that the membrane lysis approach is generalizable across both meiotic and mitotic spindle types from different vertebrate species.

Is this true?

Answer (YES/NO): NO